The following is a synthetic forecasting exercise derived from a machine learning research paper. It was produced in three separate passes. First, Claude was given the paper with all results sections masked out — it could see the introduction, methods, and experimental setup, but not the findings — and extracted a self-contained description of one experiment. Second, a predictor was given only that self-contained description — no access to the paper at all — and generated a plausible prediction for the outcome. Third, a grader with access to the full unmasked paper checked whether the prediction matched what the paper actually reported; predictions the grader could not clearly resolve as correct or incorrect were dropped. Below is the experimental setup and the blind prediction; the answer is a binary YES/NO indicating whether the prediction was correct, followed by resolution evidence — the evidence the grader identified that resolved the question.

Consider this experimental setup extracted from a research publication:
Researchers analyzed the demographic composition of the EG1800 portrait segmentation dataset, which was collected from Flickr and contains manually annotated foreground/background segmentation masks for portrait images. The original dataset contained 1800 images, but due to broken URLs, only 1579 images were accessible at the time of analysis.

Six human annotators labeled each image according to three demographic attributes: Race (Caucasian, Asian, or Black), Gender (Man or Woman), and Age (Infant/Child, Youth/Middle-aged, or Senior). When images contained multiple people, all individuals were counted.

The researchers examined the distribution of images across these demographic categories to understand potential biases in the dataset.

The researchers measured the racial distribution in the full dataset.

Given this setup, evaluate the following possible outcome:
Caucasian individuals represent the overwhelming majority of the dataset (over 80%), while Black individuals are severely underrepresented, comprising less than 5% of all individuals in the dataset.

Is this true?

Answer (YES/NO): YES